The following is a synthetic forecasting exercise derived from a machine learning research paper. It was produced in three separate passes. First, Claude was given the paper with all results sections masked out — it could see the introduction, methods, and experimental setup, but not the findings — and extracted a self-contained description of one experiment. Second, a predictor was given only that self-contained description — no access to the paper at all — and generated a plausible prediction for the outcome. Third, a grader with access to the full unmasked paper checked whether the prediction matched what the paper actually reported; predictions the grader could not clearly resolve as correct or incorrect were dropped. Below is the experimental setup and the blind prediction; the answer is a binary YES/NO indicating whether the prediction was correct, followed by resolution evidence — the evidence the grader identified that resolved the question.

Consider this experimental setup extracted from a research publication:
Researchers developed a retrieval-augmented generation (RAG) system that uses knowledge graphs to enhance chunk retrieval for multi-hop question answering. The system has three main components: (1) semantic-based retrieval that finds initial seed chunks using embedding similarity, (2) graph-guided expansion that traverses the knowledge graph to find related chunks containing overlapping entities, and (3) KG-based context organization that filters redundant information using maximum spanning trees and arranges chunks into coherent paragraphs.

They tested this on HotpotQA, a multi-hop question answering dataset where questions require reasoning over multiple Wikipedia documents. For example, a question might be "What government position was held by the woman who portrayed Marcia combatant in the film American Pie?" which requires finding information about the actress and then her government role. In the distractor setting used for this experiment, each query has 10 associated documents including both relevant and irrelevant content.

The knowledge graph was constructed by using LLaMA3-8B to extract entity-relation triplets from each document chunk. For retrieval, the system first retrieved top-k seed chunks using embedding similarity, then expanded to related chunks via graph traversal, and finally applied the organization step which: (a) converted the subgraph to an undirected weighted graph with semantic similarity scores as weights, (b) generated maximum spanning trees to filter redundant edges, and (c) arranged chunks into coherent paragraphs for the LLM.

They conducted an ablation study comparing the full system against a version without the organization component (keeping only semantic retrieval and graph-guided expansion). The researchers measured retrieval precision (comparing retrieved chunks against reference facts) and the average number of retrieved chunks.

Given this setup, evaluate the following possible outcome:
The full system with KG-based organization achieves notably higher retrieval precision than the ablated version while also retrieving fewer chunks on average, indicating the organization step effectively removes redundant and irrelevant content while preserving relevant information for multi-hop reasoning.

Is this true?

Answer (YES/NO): YES